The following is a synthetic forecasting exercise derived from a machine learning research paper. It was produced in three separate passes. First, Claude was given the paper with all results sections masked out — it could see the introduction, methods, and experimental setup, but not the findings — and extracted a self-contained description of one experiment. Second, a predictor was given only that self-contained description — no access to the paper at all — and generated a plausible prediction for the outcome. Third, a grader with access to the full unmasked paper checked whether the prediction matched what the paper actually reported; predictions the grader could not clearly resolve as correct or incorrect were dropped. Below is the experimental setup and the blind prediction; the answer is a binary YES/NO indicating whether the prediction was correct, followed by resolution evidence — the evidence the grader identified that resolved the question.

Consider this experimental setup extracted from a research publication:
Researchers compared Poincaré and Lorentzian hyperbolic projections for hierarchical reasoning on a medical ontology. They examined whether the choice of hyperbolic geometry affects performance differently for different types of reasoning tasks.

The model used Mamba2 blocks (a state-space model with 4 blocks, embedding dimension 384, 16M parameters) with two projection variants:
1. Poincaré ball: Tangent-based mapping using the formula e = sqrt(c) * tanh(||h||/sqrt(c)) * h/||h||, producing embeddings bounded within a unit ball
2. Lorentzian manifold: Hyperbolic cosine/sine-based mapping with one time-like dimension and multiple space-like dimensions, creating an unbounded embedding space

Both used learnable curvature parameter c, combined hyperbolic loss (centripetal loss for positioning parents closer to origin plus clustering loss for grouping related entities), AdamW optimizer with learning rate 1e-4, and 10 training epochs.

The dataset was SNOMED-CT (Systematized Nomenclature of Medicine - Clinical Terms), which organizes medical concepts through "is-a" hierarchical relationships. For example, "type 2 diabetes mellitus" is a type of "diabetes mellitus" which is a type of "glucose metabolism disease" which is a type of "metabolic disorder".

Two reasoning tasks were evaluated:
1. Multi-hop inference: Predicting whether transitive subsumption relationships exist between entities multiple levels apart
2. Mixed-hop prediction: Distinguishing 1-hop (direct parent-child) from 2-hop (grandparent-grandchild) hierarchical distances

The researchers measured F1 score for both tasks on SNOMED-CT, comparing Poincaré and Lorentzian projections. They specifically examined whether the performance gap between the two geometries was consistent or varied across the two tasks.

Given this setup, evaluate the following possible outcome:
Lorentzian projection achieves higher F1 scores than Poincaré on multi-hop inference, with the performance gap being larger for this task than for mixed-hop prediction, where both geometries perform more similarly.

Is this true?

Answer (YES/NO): NO